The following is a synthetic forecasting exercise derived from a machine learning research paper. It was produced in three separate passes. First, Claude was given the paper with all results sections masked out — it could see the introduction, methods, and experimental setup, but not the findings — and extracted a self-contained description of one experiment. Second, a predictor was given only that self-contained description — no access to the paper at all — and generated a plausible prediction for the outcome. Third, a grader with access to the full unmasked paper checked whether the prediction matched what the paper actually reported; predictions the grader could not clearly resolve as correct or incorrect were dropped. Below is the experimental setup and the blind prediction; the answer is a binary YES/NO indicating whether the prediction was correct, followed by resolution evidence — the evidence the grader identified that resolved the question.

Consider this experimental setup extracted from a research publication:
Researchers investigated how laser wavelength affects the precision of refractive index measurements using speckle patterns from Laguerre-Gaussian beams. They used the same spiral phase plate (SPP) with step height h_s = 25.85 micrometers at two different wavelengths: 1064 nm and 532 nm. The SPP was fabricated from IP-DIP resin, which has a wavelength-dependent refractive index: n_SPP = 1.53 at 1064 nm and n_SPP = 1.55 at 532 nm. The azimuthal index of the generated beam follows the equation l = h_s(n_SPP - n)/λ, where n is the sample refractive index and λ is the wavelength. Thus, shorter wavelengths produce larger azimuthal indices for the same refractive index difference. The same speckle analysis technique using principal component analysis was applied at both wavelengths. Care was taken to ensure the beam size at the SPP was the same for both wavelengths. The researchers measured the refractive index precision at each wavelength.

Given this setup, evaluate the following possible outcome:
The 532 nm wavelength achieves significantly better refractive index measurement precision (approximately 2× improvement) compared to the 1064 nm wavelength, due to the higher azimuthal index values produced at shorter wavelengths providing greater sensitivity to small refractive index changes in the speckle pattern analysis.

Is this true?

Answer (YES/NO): YES